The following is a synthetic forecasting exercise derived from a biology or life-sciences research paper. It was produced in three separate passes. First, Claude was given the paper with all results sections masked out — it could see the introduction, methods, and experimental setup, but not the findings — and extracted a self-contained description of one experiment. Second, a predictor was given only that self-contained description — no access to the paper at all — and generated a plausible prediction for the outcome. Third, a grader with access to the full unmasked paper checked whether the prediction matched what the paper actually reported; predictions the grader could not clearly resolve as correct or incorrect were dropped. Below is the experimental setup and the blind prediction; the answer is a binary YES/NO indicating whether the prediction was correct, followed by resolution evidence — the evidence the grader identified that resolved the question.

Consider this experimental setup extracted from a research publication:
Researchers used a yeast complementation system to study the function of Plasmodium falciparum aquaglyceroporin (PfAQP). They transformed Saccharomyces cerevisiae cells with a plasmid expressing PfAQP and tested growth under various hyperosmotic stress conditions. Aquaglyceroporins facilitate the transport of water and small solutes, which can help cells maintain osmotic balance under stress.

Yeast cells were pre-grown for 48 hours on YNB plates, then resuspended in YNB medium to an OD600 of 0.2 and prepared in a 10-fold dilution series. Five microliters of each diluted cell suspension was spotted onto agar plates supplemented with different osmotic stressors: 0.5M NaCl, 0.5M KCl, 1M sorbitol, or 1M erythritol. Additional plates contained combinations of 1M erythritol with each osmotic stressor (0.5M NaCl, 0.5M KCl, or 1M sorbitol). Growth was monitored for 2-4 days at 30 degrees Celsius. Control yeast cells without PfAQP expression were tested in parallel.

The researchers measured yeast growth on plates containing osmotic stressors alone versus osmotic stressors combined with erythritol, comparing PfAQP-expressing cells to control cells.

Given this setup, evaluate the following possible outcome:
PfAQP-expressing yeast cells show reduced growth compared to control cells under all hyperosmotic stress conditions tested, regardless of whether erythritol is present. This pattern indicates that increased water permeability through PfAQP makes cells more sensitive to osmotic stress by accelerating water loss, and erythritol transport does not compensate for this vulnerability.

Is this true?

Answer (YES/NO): NO